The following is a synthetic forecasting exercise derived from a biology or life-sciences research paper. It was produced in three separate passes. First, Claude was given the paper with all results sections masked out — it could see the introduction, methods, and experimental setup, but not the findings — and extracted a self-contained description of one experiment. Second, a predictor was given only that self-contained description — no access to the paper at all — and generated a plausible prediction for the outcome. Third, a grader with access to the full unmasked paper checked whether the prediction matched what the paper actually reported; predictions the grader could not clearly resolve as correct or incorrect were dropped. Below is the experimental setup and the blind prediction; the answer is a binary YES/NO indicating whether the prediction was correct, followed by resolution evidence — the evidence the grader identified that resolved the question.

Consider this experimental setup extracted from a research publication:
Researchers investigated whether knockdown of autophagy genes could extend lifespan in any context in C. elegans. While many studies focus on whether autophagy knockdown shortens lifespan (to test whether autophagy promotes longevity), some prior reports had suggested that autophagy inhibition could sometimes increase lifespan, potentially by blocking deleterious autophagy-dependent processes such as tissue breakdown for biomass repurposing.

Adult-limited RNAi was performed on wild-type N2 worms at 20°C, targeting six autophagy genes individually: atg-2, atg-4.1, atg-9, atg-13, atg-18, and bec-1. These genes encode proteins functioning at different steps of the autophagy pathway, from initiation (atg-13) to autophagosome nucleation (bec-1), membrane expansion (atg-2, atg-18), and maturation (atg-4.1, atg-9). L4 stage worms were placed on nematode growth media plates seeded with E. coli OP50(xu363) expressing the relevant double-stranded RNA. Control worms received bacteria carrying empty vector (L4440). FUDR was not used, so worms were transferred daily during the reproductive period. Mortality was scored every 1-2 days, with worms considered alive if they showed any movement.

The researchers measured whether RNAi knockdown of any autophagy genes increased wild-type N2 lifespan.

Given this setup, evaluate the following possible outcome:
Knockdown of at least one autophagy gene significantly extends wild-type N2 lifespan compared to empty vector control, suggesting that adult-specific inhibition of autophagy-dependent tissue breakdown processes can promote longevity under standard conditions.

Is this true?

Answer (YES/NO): NO